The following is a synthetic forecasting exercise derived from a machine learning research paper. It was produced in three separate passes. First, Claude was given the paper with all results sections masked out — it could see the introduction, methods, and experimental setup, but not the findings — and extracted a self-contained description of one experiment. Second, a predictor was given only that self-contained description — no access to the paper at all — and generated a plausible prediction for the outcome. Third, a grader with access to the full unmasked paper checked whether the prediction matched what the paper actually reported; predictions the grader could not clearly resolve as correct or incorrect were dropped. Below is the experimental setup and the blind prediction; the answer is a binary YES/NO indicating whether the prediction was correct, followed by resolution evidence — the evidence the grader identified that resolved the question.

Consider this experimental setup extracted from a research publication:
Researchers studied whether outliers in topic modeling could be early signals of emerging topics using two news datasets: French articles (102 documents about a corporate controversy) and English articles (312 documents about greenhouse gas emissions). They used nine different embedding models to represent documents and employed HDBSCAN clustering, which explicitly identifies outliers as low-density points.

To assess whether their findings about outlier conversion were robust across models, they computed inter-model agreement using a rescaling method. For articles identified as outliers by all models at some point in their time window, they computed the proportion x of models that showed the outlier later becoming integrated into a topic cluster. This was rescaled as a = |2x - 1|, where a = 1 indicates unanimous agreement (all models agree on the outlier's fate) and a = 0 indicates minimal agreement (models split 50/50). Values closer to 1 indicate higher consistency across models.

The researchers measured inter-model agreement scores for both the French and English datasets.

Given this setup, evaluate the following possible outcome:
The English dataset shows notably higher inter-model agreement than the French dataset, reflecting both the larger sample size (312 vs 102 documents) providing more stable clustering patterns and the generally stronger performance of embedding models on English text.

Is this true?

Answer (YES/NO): NO